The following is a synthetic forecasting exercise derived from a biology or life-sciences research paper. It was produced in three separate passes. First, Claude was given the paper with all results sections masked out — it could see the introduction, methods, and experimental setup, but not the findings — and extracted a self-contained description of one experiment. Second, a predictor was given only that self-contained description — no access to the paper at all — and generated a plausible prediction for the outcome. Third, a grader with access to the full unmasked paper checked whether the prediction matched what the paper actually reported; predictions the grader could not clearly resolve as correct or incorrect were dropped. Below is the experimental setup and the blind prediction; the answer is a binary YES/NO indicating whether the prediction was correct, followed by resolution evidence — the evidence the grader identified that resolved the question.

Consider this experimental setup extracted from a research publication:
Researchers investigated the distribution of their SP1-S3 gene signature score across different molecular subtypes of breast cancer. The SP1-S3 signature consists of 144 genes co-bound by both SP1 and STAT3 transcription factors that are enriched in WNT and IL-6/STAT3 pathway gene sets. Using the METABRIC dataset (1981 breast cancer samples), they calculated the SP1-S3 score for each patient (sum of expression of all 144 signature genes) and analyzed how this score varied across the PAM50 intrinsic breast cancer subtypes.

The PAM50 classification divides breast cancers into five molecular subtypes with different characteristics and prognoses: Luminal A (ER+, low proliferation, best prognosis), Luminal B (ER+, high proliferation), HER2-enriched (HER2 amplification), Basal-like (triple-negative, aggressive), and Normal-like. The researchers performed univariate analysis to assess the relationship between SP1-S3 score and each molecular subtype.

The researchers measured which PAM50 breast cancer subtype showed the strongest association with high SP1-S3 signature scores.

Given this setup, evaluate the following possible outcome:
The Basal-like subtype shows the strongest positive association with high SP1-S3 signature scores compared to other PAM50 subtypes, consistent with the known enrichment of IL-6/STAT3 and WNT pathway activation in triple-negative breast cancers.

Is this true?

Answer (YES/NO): YES